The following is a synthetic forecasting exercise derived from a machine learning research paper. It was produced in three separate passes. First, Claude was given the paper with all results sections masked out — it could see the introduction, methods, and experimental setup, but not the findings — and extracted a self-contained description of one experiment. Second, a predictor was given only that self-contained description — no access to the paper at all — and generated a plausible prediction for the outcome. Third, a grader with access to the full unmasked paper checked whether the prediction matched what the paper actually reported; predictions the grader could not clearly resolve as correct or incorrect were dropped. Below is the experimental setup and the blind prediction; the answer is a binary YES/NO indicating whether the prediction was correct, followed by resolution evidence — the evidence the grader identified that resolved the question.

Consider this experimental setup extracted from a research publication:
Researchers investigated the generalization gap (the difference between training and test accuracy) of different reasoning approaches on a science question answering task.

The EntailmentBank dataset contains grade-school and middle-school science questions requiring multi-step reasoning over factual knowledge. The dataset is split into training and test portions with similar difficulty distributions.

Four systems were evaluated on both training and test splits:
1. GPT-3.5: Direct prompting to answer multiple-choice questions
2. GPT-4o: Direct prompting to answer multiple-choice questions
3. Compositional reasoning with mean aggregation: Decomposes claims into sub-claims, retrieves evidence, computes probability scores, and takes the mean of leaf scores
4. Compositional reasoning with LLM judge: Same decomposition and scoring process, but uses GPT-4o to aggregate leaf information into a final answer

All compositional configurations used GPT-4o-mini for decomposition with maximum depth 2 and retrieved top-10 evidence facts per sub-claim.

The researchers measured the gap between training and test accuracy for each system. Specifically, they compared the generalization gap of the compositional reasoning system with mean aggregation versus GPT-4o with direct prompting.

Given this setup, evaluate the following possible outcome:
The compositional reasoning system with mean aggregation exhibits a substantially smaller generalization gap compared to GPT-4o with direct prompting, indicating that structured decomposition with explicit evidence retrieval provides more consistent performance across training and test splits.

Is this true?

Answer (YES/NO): YES